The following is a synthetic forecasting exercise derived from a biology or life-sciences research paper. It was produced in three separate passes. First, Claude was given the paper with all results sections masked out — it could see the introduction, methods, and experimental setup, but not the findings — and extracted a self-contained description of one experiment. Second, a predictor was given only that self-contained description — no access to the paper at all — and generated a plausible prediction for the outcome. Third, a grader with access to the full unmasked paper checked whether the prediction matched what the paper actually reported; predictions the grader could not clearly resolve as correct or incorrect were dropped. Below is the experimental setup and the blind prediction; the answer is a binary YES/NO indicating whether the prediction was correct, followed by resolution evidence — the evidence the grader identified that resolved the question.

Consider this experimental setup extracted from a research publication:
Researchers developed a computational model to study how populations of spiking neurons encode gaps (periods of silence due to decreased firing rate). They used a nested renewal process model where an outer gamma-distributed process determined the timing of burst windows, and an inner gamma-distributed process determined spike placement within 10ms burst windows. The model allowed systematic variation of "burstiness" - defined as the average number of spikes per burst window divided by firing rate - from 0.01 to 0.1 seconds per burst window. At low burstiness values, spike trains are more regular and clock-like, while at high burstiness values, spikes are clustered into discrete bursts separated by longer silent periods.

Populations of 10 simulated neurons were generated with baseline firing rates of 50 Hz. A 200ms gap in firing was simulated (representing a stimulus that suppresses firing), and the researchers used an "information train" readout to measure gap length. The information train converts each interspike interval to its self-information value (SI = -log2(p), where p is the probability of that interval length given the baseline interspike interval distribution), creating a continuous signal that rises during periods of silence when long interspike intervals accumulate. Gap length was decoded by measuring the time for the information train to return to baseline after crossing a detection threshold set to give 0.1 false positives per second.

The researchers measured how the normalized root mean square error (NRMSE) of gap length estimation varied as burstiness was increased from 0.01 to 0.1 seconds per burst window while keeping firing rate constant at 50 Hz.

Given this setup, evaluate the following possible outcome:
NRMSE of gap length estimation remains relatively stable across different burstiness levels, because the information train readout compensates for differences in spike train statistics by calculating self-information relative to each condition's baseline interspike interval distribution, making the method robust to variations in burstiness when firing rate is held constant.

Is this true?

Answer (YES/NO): NO